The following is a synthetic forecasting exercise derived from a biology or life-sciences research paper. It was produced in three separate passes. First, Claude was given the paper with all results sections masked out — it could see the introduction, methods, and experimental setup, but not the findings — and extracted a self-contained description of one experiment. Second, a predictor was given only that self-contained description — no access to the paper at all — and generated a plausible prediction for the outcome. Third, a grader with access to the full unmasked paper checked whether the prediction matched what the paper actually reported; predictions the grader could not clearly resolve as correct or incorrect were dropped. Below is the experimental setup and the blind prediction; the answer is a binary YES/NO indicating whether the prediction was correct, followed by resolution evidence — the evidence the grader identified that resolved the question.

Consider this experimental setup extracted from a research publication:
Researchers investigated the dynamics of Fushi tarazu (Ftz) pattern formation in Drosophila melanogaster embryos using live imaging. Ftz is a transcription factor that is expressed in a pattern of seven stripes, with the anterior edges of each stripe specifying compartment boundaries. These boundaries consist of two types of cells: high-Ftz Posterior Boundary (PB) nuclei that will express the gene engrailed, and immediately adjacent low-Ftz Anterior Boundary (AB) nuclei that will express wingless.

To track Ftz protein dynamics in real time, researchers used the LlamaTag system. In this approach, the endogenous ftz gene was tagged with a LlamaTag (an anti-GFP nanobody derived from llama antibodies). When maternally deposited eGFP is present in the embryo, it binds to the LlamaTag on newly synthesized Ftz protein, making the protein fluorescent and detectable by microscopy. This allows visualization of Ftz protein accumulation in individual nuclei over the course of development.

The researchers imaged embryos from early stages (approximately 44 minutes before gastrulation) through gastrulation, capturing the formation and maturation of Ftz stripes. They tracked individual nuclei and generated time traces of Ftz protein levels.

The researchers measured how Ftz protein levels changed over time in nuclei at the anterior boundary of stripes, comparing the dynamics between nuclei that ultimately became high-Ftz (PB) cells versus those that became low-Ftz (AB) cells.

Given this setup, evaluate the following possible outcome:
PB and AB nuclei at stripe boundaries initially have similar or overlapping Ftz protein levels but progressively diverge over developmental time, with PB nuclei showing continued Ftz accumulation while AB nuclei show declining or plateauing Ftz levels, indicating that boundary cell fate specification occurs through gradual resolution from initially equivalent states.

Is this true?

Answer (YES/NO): YES